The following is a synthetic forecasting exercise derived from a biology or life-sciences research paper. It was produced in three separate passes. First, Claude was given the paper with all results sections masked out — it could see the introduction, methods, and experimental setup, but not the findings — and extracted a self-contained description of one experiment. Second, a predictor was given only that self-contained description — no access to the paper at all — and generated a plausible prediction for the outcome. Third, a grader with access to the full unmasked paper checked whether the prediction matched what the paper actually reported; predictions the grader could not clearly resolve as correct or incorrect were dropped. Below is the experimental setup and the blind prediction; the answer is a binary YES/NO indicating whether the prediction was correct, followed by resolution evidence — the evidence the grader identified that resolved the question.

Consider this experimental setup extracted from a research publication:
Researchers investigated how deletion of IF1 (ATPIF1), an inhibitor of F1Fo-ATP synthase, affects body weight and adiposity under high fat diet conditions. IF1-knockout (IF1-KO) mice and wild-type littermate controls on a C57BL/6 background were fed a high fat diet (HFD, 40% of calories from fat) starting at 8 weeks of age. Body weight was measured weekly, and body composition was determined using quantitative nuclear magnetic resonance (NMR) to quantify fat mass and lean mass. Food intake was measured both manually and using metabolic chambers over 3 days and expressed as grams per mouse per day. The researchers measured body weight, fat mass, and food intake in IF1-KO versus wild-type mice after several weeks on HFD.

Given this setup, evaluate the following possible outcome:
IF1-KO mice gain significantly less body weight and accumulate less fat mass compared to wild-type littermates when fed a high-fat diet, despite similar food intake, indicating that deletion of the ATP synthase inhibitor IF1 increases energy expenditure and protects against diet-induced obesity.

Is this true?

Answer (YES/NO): NO